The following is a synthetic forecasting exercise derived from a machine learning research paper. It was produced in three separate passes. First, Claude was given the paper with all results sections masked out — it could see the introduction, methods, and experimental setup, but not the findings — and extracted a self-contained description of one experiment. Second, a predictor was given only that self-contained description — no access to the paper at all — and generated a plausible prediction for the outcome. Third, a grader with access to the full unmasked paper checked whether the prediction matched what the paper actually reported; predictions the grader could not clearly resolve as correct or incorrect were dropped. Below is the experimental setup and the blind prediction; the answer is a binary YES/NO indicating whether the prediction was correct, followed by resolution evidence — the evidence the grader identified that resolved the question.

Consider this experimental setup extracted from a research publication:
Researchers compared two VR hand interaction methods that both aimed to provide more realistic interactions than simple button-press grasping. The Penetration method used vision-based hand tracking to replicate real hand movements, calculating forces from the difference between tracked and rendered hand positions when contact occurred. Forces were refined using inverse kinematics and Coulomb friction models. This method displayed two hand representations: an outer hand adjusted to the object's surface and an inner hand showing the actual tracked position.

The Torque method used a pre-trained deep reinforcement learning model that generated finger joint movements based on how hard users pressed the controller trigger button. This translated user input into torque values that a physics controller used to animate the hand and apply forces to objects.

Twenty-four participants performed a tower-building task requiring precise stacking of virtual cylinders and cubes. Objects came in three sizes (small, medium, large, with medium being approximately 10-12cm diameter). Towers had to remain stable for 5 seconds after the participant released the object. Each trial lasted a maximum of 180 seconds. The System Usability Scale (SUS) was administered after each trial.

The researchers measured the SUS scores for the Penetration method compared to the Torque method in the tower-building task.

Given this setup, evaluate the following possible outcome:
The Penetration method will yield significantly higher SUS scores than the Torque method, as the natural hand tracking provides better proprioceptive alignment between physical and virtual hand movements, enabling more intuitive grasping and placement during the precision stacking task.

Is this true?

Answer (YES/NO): NO